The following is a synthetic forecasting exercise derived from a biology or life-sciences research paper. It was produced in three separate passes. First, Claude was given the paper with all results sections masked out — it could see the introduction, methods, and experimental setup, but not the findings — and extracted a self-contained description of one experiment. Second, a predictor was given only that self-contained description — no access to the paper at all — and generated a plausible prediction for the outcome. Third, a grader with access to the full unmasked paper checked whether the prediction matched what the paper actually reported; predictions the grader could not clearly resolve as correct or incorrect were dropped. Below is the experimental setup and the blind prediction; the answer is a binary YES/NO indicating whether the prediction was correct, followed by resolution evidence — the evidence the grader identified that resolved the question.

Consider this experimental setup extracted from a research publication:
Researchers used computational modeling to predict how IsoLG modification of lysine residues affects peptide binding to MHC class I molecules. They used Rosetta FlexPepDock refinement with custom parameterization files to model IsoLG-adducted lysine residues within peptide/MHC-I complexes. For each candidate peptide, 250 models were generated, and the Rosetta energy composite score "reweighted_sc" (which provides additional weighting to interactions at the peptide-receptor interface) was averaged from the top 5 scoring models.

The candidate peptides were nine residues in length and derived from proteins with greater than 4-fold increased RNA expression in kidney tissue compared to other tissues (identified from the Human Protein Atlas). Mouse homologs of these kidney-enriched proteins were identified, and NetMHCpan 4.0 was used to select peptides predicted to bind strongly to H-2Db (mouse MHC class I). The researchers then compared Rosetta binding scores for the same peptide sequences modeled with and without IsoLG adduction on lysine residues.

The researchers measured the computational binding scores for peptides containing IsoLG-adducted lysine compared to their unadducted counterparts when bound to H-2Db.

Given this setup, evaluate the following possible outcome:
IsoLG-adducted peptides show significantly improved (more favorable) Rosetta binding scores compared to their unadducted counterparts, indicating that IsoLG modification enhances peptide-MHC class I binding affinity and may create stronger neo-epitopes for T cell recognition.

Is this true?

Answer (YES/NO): NO